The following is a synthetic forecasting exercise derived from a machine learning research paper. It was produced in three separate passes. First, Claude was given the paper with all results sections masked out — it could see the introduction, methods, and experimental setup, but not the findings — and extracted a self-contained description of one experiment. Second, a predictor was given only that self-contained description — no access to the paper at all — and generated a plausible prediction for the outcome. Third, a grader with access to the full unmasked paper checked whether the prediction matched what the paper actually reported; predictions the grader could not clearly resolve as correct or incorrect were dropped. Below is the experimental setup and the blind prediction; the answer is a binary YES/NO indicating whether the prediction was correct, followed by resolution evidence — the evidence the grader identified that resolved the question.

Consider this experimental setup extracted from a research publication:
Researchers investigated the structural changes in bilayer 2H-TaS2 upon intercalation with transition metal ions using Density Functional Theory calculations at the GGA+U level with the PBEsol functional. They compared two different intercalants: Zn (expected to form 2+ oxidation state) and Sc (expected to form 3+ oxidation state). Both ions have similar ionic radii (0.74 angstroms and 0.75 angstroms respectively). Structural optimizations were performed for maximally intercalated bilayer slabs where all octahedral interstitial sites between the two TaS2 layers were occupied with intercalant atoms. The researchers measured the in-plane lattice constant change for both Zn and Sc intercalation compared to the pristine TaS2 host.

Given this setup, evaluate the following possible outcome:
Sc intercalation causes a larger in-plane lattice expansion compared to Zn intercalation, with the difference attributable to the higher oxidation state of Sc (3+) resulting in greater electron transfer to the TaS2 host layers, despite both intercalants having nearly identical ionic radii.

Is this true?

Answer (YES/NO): NO